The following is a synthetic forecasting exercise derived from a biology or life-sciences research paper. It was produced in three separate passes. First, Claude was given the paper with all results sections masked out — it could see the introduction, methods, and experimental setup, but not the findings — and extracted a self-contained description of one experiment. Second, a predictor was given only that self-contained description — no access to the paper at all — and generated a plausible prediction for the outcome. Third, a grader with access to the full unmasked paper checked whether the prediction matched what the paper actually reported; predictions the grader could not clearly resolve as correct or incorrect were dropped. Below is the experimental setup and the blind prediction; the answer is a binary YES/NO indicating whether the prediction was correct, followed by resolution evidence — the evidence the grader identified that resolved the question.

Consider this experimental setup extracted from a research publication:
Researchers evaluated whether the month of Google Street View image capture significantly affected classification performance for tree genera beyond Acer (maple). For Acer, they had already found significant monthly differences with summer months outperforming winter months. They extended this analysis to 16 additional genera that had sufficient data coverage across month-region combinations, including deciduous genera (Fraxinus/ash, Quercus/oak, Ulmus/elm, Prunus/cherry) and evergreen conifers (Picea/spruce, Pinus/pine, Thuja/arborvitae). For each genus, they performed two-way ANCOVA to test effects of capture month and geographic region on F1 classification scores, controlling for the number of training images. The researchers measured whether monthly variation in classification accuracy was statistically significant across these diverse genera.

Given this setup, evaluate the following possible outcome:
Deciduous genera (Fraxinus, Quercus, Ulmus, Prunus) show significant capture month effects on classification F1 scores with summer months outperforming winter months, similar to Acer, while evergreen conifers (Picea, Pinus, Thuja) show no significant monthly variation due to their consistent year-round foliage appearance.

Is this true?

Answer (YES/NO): NO